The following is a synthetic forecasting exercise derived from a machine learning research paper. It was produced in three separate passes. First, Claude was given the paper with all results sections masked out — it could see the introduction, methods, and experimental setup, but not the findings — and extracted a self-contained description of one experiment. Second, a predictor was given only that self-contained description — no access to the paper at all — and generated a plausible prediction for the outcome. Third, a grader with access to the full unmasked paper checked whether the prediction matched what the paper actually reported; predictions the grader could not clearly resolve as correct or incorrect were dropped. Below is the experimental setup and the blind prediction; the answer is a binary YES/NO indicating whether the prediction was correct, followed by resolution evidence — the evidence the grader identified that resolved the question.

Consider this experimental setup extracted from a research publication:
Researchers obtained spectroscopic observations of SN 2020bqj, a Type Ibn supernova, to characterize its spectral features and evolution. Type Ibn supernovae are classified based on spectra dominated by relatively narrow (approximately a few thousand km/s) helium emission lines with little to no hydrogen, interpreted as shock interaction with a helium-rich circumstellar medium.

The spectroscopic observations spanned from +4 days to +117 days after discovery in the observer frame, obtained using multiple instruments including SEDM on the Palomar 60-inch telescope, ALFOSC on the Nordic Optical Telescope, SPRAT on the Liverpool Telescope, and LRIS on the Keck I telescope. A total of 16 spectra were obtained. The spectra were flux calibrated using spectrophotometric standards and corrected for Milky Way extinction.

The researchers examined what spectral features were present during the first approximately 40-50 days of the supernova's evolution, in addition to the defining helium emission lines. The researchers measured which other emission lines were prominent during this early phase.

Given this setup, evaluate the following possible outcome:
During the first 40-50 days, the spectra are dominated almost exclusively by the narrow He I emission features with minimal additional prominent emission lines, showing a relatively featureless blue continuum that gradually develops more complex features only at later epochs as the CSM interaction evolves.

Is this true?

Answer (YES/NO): NO